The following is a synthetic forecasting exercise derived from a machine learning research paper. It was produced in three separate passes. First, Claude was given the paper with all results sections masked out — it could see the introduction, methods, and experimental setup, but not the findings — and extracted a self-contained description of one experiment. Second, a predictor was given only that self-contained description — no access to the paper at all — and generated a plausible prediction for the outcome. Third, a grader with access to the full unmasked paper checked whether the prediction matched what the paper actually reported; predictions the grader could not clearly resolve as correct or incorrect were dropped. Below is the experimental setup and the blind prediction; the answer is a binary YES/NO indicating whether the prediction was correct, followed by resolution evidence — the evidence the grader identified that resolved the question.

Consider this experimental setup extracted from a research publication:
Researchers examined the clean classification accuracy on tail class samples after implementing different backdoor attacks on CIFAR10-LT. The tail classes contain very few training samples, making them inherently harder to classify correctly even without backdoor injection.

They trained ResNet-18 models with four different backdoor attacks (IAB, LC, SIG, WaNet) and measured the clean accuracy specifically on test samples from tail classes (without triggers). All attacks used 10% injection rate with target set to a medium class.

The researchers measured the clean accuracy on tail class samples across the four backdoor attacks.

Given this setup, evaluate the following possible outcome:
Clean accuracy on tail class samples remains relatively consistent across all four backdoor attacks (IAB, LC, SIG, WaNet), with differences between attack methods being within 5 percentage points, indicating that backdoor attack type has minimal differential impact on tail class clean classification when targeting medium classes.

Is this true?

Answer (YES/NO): NO